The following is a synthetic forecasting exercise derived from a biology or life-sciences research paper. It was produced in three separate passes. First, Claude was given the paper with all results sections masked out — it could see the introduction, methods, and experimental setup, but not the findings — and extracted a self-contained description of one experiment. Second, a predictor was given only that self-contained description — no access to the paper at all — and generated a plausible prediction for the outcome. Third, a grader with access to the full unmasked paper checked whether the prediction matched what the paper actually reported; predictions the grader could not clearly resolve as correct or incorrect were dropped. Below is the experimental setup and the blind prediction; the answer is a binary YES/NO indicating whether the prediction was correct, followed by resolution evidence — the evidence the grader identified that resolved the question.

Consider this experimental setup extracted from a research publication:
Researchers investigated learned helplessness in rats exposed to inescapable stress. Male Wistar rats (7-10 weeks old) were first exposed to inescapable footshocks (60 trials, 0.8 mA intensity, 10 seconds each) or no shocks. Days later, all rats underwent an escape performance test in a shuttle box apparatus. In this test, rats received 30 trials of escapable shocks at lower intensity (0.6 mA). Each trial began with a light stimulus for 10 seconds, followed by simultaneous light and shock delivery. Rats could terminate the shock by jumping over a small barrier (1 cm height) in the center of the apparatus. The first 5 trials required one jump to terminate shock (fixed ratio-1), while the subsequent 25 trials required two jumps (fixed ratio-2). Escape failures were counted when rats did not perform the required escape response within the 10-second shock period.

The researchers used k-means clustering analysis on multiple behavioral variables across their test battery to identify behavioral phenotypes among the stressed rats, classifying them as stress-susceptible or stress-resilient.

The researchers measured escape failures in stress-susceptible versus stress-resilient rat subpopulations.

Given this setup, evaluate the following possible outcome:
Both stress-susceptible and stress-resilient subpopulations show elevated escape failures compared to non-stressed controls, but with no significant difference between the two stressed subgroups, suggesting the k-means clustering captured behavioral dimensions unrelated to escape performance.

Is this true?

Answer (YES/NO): NO